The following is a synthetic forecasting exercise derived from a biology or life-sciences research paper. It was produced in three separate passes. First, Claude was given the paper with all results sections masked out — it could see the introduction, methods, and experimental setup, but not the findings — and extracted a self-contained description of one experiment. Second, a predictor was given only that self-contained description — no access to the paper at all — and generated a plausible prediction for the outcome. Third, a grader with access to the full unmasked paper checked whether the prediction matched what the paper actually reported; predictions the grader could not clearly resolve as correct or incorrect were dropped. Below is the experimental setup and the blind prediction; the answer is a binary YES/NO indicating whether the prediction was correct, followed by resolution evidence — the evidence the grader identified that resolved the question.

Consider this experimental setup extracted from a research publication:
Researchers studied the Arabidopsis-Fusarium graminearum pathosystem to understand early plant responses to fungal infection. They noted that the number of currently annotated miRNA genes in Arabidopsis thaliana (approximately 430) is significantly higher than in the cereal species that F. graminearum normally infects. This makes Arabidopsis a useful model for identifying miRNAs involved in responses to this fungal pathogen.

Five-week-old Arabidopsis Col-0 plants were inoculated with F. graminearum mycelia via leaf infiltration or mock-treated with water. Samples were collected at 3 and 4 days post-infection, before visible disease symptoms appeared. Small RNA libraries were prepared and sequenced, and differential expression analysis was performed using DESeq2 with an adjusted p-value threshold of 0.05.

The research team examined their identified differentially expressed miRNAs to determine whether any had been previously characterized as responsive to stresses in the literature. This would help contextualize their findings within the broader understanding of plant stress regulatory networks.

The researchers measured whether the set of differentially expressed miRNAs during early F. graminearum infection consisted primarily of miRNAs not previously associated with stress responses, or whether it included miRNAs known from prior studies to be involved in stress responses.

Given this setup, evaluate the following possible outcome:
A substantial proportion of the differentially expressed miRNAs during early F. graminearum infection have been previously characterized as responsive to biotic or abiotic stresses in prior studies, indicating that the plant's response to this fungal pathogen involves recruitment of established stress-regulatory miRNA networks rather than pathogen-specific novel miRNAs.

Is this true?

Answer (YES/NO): NO